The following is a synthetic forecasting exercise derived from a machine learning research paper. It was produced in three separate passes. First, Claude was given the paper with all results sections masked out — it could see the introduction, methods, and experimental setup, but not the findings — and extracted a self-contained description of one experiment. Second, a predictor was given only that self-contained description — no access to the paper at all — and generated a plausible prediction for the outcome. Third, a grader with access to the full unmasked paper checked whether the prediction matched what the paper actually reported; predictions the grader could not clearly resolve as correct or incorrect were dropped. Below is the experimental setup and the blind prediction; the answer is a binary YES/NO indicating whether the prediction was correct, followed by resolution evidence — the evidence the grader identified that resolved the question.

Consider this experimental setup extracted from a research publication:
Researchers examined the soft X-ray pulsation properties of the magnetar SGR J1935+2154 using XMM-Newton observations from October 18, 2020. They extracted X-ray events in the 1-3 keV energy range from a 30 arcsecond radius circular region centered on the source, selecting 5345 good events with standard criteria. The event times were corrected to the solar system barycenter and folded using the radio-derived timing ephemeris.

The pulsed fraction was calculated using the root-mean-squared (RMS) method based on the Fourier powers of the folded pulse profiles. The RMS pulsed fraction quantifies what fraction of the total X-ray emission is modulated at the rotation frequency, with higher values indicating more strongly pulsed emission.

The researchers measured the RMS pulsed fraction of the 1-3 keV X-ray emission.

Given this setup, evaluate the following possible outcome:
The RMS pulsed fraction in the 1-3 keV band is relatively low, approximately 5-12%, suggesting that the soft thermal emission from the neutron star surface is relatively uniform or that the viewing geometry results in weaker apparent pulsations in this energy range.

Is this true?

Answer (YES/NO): NO